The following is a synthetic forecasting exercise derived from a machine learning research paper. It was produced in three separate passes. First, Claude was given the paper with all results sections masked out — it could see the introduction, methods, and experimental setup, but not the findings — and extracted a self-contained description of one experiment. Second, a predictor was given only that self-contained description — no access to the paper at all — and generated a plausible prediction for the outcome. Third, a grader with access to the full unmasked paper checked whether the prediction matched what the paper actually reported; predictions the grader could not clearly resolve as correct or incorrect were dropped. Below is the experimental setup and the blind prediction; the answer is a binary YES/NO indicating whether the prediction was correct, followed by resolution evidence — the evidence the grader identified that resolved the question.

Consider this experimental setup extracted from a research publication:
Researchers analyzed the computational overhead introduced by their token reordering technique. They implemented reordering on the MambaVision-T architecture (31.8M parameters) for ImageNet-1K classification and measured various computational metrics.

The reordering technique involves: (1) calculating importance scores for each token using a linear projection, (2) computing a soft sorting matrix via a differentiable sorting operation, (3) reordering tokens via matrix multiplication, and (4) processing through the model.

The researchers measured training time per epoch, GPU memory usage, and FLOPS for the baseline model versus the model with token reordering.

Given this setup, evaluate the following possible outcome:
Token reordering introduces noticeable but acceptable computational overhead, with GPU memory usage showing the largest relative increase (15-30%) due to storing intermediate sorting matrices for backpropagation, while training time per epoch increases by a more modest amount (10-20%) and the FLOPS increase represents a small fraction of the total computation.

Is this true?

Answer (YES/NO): NO